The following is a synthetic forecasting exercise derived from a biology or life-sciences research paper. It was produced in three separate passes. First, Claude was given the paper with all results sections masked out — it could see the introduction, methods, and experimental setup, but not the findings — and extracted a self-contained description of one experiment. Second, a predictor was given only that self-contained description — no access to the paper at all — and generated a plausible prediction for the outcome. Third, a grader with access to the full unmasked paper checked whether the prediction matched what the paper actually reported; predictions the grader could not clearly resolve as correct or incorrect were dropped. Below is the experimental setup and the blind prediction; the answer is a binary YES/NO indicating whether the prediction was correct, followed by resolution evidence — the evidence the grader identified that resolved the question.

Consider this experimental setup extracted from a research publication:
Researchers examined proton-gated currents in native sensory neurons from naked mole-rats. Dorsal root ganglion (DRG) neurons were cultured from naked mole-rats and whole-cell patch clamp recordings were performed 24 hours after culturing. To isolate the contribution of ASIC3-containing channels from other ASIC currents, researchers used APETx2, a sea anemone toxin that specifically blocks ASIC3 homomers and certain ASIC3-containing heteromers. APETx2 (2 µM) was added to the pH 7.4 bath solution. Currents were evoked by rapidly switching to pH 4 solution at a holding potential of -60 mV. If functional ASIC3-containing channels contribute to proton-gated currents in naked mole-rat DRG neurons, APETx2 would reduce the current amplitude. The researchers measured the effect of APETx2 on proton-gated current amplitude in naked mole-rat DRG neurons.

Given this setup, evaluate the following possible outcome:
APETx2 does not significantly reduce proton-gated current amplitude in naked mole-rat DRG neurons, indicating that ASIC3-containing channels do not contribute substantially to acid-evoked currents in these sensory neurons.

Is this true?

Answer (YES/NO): NO